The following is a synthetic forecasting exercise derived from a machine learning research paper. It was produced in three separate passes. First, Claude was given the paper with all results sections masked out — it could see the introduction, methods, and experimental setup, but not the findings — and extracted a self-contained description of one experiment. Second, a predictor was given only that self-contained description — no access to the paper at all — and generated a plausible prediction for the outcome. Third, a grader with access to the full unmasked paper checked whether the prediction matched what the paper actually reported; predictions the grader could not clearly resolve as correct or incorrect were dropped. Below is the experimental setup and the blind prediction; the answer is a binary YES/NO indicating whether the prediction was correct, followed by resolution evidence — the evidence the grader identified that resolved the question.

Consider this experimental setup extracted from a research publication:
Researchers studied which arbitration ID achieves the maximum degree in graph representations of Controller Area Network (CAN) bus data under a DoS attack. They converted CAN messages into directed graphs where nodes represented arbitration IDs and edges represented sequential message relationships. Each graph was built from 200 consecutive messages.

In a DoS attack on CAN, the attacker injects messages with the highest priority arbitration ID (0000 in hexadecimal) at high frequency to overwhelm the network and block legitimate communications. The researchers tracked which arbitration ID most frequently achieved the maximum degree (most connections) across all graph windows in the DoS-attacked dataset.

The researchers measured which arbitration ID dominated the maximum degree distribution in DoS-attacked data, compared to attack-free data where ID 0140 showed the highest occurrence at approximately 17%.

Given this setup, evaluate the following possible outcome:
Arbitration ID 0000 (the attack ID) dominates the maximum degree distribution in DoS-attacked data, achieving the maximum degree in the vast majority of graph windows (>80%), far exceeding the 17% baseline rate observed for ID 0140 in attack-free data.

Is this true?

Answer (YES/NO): NO